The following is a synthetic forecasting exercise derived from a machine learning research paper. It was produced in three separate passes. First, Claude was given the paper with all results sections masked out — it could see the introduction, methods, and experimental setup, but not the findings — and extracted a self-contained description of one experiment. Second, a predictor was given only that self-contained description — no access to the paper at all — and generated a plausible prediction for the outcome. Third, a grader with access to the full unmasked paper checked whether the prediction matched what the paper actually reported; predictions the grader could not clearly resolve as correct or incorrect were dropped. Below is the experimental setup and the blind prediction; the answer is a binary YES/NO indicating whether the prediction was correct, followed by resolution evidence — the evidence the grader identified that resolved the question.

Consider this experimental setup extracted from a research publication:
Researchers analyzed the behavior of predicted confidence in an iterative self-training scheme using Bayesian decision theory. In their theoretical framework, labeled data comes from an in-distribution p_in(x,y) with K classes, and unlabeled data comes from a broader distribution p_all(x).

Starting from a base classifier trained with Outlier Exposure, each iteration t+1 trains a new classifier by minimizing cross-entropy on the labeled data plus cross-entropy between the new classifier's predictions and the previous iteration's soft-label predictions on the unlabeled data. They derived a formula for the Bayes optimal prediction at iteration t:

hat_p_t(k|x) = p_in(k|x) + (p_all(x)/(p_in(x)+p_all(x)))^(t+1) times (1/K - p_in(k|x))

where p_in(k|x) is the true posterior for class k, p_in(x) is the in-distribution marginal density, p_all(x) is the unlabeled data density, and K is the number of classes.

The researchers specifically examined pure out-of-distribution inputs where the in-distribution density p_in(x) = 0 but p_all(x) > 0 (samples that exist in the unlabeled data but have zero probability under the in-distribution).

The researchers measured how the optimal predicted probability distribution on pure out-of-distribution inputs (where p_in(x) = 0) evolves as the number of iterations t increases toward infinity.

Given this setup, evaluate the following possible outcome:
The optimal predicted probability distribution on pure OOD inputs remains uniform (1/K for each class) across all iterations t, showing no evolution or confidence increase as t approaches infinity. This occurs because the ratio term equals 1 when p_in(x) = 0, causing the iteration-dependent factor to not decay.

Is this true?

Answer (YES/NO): YES